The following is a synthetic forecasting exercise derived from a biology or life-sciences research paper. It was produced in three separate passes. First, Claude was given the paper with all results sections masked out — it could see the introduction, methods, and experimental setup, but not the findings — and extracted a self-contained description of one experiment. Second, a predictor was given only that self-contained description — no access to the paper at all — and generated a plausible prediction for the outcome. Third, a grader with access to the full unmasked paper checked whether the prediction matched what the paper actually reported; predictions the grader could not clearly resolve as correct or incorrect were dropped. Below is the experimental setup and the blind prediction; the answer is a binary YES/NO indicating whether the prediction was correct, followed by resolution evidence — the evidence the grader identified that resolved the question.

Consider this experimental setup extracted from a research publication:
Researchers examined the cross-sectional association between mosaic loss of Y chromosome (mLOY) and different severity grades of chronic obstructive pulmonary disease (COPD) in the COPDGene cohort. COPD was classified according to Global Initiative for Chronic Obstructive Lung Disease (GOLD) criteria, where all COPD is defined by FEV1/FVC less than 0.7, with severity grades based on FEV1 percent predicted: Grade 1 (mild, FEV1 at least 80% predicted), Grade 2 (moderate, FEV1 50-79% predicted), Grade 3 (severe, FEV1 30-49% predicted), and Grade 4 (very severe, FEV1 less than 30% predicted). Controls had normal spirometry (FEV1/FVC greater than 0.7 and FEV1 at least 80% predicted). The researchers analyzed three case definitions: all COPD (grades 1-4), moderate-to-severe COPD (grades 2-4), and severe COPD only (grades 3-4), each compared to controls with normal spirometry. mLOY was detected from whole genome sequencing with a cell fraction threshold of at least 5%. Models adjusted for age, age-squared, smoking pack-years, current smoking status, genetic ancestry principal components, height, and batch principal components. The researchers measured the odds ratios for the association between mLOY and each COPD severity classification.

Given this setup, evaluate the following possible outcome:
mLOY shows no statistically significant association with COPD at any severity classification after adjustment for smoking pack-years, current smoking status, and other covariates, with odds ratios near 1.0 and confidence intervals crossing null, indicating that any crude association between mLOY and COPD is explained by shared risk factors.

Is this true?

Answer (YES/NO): NO